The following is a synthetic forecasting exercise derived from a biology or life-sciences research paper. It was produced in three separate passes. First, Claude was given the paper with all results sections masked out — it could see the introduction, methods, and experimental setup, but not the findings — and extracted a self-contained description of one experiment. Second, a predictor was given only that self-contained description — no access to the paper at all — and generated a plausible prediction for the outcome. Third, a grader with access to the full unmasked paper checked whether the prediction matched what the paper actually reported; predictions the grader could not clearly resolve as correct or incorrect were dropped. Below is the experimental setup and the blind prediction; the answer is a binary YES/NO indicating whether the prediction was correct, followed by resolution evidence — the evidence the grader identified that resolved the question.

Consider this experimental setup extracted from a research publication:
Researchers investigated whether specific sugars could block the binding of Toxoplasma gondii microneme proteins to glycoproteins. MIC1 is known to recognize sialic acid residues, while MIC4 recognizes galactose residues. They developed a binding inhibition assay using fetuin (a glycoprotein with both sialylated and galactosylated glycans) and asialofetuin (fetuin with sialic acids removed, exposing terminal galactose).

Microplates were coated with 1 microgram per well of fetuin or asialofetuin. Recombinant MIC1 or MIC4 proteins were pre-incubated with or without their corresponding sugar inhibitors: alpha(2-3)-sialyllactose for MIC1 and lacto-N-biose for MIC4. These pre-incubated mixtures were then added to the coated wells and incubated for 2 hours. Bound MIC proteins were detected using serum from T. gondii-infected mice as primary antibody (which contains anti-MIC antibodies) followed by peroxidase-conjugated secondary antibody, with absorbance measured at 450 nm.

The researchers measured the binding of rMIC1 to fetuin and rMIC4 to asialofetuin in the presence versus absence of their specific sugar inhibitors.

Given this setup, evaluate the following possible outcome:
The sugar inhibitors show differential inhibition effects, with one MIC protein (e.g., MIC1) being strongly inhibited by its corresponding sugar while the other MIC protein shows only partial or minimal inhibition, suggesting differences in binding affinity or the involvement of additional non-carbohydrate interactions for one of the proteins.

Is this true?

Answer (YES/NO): NO